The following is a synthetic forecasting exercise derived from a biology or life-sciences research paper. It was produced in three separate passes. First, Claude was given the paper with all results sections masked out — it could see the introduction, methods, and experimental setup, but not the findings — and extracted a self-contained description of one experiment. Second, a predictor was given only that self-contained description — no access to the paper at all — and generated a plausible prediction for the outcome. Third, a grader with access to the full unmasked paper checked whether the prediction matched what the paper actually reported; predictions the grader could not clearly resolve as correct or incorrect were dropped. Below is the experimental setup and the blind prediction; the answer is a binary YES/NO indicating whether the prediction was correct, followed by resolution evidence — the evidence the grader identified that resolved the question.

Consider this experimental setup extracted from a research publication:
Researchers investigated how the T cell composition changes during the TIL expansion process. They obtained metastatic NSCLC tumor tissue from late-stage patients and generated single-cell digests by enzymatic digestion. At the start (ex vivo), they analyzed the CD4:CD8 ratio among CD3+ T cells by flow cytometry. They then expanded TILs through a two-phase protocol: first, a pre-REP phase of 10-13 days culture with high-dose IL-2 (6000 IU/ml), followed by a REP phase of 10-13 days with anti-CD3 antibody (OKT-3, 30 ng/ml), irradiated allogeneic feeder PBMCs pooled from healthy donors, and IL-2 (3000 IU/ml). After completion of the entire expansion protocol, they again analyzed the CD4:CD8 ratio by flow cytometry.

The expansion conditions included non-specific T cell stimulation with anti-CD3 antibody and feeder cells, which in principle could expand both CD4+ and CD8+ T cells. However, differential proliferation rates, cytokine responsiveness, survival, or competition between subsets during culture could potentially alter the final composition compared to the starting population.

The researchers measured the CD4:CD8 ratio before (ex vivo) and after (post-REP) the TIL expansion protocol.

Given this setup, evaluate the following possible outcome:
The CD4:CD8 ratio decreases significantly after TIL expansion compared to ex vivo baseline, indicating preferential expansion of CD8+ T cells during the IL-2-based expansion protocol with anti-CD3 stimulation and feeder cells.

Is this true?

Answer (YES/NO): YES